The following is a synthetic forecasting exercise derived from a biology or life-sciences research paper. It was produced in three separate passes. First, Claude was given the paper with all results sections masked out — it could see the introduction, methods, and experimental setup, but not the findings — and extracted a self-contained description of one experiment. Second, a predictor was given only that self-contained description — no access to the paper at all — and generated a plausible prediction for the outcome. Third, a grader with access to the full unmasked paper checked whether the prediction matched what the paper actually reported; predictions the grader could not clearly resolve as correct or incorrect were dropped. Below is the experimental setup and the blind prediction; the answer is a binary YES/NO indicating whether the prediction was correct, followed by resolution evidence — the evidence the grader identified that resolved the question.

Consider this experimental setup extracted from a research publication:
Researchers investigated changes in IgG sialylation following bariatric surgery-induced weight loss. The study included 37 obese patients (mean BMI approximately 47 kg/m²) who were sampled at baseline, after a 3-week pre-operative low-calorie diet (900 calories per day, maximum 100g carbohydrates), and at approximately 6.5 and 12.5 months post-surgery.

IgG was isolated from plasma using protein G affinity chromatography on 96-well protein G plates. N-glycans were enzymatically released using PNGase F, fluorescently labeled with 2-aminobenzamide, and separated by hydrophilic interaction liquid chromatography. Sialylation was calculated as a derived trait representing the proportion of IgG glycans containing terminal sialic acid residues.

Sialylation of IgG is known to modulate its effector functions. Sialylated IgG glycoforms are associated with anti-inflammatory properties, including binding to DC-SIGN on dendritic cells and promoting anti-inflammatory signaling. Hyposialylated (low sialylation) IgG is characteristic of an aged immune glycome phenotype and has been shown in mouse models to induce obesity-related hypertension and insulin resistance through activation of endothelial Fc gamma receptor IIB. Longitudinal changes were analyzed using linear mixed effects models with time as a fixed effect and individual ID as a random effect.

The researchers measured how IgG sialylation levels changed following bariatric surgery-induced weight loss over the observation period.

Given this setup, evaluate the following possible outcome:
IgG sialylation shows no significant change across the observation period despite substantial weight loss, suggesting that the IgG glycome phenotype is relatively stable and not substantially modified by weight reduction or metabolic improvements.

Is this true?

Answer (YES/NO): NO